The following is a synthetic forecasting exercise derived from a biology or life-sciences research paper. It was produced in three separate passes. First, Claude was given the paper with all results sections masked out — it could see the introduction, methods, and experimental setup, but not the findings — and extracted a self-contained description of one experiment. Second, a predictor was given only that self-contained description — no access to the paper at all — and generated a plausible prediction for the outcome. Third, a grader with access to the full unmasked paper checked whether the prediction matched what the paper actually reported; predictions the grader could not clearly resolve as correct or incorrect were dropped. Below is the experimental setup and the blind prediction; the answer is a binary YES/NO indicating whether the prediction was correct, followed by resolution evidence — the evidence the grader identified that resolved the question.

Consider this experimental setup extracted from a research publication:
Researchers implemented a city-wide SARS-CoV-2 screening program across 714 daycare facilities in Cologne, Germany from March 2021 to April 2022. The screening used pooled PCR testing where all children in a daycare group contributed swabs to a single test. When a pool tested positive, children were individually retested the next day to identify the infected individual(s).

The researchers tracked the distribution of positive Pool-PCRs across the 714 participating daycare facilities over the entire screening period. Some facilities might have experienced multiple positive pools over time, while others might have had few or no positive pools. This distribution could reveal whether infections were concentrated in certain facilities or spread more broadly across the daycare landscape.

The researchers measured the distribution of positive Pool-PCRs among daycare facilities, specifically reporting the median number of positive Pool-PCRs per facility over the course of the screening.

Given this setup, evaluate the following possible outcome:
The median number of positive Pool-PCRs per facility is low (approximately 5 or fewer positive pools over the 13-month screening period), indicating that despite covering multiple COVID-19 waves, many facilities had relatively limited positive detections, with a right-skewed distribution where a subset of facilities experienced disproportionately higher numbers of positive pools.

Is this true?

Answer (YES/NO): NO